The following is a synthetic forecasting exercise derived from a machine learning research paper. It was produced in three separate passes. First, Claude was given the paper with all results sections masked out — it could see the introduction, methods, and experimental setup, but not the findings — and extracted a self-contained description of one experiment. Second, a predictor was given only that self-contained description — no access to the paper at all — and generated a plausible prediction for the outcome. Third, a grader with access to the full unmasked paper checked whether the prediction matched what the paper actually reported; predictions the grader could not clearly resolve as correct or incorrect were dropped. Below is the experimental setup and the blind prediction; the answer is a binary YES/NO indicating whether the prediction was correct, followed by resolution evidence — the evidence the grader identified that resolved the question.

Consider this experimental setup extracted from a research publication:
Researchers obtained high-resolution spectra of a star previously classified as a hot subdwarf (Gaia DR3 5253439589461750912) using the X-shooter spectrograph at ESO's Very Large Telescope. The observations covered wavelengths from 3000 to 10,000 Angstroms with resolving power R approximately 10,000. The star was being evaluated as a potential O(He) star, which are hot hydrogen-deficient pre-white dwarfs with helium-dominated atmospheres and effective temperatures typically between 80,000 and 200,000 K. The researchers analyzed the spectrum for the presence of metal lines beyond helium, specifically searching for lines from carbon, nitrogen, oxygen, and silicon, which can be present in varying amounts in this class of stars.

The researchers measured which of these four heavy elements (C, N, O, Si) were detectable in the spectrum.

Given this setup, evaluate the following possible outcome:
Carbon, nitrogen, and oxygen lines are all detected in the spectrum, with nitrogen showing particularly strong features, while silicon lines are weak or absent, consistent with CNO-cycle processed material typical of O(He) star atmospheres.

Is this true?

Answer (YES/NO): NO